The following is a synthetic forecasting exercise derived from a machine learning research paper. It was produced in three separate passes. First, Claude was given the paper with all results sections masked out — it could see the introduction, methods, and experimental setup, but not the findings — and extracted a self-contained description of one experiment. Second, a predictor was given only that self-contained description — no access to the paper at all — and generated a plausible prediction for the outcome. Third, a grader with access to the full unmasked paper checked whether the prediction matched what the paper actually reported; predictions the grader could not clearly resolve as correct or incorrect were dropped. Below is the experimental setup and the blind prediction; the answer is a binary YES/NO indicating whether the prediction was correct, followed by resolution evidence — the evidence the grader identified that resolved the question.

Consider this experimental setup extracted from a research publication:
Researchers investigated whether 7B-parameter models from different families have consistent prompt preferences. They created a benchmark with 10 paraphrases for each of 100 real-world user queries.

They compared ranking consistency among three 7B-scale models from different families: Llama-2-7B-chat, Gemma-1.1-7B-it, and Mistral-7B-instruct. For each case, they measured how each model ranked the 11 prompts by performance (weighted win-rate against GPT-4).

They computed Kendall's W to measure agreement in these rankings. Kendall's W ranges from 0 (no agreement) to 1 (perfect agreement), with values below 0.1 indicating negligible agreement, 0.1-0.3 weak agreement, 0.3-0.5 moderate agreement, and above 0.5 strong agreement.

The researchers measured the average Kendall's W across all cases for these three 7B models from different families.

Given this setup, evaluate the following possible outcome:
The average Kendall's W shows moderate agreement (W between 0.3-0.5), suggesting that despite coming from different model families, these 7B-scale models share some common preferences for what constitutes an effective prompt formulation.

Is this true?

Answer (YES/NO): YES